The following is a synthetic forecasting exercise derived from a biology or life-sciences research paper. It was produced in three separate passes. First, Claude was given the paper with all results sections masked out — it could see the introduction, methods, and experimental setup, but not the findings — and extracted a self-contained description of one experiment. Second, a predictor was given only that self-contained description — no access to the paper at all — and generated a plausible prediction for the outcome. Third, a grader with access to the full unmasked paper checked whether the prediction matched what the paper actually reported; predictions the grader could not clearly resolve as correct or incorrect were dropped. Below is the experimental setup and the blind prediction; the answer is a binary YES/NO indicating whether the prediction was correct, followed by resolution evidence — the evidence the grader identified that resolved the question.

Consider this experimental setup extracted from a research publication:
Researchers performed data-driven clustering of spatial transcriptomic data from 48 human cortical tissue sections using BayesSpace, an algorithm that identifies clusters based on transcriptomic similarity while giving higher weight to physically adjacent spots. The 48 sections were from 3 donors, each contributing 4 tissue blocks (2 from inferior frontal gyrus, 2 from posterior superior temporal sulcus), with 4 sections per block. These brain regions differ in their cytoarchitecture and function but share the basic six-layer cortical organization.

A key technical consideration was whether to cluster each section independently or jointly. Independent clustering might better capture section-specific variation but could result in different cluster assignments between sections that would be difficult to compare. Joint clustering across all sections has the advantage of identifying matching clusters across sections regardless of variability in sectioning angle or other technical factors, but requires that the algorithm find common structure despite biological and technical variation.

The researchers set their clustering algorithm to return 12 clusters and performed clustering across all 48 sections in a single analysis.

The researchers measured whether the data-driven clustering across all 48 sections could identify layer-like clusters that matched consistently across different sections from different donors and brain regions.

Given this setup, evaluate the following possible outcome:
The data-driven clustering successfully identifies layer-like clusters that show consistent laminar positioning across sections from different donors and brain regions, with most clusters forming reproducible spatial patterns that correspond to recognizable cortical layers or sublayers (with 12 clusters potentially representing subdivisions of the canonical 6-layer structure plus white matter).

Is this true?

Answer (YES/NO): YES